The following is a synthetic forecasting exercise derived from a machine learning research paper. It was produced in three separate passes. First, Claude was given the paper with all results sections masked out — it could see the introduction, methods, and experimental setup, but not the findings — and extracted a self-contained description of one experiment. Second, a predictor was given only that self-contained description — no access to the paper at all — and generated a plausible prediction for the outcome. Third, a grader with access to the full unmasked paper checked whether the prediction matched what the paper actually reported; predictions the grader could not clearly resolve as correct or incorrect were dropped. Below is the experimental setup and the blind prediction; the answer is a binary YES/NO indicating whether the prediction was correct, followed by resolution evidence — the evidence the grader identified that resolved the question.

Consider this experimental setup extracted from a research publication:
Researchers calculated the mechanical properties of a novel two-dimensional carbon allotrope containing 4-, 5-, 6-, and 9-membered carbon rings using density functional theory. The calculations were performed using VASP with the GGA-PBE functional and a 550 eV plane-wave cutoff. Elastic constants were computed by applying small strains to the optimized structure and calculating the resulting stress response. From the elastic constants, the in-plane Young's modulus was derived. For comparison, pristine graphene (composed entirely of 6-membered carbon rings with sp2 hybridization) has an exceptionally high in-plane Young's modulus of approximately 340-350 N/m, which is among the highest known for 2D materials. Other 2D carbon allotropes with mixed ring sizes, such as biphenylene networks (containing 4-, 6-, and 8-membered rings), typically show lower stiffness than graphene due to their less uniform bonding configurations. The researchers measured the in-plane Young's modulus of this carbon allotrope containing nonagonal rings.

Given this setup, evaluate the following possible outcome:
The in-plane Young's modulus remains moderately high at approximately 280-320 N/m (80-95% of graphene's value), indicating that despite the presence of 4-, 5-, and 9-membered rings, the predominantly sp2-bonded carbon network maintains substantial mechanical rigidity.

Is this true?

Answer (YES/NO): NO